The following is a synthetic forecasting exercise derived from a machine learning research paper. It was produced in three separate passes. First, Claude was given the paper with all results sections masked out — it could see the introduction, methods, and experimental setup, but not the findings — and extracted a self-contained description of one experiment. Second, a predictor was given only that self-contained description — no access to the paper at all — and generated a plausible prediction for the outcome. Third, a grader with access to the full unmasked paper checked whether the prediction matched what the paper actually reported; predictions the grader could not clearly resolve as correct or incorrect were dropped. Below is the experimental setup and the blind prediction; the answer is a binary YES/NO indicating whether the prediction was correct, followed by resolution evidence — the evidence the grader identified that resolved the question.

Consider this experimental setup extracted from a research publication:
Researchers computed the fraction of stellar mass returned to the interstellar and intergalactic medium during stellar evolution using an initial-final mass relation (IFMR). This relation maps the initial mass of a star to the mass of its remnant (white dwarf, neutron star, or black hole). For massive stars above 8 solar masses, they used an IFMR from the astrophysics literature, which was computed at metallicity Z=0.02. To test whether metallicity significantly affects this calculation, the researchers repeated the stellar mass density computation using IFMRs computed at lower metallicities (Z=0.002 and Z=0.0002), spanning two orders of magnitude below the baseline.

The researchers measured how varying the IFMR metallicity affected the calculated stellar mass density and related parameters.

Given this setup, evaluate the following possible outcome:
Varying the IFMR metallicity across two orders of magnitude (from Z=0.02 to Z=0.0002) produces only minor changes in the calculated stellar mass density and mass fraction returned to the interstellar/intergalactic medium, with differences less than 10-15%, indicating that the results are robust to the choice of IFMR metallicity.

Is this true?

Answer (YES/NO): YES